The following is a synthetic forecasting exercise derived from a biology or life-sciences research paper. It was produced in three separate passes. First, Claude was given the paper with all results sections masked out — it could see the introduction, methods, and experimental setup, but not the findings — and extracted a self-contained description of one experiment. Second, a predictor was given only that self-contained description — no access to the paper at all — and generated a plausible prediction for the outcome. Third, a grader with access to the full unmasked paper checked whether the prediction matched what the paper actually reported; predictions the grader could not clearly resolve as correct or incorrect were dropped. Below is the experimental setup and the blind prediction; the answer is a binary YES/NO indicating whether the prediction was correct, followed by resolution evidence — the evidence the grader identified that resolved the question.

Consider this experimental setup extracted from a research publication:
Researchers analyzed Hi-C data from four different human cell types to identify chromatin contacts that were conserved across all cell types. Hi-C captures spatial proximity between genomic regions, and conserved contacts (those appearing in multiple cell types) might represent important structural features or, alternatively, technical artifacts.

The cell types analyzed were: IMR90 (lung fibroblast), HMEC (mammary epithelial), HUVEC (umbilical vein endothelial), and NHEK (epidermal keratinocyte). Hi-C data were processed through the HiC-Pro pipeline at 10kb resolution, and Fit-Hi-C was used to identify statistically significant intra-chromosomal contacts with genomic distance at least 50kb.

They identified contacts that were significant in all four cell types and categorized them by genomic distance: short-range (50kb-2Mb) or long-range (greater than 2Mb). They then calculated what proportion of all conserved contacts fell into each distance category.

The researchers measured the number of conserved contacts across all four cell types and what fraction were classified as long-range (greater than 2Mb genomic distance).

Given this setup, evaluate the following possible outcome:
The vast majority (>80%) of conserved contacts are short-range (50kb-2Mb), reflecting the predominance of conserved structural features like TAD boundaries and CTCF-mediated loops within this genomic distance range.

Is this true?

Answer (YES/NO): YES